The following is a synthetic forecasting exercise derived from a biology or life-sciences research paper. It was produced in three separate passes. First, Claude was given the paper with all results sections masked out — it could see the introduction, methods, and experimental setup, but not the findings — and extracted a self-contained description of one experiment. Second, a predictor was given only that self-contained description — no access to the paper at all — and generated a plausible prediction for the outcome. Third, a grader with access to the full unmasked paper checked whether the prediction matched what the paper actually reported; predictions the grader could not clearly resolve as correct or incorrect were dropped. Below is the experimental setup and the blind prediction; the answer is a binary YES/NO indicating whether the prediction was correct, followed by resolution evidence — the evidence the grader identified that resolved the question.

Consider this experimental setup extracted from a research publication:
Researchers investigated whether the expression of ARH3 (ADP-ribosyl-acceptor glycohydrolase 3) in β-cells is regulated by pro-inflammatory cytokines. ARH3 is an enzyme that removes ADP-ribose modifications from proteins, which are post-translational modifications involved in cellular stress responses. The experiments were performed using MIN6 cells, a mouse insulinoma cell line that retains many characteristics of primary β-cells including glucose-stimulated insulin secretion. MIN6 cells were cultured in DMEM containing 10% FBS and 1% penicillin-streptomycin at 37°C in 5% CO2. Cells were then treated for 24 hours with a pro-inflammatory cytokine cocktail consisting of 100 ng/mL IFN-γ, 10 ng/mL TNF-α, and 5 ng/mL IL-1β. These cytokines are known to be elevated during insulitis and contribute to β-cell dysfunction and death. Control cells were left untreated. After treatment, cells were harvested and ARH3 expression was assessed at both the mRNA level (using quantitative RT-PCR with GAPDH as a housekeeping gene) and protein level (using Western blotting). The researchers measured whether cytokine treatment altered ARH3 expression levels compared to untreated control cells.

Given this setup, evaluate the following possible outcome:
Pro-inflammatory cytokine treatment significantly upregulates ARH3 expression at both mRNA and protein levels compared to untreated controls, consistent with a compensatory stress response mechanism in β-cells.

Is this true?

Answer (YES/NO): NO